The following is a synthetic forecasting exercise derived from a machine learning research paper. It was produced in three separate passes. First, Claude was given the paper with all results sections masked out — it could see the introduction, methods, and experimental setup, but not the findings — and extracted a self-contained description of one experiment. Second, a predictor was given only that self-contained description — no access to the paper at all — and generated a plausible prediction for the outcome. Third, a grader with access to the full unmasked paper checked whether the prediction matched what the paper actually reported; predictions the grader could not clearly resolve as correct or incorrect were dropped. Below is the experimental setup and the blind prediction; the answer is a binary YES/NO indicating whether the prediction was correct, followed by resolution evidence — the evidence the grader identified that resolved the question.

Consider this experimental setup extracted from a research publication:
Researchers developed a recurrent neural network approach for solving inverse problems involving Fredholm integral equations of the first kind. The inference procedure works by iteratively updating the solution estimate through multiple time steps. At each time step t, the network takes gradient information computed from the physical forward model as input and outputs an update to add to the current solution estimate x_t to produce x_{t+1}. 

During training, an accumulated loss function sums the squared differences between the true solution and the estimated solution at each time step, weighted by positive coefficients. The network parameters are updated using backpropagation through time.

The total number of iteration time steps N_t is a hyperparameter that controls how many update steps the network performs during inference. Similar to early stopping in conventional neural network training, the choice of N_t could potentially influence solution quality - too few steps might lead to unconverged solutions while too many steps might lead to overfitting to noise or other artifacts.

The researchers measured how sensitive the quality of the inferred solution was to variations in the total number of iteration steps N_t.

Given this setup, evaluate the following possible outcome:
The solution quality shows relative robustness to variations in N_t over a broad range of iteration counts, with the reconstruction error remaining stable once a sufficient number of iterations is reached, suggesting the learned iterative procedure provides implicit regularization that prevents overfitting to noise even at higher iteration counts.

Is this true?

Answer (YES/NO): YES